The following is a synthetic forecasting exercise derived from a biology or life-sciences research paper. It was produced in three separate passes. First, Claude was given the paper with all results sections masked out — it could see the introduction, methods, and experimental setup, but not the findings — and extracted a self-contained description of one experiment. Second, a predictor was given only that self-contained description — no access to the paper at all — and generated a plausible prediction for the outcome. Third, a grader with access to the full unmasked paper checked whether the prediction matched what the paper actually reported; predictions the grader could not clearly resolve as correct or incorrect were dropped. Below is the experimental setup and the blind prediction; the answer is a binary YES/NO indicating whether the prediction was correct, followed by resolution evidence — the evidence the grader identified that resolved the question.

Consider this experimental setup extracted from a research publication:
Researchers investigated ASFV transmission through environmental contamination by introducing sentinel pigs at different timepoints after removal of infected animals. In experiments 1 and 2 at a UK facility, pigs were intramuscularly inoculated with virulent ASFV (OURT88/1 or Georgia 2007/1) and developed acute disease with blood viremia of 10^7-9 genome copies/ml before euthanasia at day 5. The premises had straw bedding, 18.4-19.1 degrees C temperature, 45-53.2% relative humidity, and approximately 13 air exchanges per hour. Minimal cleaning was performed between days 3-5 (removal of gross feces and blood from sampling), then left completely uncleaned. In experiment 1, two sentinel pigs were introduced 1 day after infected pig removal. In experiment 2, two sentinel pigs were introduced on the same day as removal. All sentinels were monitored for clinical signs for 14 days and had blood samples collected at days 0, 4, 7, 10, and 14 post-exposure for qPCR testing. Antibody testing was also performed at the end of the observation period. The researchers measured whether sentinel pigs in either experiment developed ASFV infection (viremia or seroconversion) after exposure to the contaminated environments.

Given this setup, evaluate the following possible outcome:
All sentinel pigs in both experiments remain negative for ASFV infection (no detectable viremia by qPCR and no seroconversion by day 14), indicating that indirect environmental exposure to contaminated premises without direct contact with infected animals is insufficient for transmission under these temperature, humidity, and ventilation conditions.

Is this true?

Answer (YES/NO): YES